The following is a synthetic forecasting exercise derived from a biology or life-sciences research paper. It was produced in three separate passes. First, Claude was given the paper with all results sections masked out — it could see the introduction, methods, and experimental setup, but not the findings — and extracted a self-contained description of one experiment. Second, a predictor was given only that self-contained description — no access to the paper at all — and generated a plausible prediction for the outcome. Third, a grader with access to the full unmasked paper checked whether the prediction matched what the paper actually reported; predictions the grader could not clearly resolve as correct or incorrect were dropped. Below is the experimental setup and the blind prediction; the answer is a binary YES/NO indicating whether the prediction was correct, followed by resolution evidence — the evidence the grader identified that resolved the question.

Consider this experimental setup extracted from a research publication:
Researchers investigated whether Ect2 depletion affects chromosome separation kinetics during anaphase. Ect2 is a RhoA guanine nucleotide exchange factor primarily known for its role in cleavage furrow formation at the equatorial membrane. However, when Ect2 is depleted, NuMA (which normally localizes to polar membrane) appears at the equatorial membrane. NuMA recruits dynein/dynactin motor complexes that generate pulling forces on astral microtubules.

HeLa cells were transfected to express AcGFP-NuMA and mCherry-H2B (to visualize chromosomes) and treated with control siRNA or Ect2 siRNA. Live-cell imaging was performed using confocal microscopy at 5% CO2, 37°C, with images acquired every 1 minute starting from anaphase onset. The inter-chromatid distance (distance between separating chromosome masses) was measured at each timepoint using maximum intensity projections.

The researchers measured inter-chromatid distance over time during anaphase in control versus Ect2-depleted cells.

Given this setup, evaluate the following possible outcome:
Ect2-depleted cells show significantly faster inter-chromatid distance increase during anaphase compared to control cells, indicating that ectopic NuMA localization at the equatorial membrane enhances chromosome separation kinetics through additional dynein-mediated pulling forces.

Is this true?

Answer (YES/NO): NO